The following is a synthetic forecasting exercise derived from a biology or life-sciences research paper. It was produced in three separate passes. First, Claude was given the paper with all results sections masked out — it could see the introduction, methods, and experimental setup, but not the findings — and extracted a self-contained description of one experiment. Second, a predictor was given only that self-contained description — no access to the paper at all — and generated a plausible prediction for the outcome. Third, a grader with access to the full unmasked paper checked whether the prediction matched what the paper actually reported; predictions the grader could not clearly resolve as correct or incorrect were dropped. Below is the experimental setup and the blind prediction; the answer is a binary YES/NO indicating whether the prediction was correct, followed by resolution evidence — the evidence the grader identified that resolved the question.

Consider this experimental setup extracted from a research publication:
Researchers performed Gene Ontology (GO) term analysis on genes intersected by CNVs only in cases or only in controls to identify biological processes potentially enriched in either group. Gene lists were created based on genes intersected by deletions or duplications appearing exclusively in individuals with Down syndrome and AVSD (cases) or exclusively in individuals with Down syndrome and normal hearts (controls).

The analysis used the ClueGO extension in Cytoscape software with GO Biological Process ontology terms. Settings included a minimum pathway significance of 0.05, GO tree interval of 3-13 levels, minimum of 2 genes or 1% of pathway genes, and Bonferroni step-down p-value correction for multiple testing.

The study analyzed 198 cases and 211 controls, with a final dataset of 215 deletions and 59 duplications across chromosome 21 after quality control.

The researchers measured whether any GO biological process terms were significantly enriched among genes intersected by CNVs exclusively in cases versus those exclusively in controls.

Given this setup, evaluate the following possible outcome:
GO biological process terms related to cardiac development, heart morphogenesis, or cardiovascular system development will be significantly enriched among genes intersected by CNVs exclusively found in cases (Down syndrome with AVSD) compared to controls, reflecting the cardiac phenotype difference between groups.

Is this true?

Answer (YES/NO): NO